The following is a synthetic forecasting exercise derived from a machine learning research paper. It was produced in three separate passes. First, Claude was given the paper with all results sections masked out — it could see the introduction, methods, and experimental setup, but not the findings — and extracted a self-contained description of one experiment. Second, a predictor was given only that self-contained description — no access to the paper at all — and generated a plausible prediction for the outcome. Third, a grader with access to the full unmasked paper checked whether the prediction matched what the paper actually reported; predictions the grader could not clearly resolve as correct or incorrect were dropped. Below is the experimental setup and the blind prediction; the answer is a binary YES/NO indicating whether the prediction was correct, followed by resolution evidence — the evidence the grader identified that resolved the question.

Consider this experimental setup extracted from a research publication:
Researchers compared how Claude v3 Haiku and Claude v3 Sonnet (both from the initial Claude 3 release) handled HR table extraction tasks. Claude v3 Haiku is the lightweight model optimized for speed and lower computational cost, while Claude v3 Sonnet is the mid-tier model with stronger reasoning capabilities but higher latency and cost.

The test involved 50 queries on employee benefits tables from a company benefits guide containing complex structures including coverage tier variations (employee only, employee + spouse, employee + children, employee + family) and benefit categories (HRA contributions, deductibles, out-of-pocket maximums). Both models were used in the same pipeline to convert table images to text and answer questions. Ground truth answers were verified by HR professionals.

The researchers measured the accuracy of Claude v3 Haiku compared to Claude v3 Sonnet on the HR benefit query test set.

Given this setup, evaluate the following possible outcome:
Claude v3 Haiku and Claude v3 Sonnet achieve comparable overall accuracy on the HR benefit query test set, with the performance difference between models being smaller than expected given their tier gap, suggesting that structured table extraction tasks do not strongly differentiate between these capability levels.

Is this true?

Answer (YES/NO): YES